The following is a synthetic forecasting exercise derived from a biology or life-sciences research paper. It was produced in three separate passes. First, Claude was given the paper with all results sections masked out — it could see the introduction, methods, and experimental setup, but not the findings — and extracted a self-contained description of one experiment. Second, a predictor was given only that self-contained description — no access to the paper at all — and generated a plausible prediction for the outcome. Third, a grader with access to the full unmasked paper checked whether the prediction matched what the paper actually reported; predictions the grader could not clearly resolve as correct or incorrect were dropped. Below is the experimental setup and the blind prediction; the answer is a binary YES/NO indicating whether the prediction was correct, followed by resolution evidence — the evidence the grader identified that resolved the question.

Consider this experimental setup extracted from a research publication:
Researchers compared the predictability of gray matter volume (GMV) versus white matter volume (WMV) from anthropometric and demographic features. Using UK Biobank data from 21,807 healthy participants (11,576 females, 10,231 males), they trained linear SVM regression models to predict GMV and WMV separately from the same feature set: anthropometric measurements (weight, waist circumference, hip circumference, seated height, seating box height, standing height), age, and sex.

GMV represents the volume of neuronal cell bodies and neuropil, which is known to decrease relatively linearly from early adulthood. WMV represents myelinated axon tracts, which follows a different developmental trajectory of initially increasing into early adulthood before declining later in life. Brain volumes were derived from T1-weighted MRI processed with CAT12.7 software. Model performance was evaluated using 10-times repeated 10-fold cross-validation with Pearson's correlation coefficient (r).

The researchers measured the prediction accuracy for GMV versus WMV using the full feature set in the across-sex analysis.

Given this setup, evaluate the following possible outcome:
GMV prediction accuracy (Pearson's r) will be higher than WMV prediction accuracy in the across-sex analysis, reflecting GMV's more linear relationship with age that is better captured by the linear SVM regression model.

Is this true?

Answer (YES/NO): YES